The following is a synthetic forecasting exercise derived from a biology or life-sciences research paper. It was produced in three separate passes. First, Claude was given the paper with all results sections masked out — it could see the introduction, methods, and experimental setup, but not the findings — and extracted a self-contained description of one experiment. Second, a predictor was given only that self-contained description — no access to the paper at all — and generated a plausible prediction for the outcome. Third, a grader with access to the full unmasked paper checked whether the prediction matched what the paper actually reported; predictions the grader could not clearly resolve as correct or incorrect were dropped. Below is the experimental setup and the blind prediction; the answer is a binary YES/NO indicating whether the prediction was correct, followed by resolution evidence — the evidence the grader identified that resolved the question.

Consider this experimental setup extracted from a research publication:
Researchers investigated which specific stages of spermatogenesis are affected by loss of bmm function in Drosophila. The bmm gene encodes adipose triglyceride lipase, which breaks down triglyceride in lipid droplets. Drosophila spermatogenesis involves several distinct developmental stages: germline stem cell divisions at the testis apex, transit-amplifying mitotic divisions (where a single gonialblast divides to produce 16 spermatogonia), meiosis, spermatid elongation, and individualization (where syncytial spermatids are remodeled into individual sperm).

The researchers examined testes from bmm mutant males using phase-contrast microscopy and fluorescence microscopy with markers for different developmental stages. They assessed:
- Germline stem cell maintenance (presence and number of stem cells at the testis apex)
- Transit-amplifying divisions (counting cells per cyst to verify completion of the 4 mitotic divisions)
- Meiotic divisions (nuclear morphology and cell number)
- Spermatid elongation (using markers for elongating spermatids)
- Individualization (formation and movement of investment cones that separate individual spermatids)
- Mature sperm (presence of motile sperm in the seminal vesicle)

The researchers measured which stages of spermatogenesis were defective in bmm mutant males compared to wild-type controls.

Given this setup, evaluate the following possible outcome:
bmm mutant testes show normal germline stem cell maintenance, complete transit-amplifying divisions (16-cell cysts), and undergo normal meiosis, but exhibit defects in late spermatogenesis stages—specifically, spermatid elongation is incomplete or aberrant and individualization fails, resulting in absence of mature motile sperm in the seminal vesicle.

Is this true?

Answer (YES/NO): NO